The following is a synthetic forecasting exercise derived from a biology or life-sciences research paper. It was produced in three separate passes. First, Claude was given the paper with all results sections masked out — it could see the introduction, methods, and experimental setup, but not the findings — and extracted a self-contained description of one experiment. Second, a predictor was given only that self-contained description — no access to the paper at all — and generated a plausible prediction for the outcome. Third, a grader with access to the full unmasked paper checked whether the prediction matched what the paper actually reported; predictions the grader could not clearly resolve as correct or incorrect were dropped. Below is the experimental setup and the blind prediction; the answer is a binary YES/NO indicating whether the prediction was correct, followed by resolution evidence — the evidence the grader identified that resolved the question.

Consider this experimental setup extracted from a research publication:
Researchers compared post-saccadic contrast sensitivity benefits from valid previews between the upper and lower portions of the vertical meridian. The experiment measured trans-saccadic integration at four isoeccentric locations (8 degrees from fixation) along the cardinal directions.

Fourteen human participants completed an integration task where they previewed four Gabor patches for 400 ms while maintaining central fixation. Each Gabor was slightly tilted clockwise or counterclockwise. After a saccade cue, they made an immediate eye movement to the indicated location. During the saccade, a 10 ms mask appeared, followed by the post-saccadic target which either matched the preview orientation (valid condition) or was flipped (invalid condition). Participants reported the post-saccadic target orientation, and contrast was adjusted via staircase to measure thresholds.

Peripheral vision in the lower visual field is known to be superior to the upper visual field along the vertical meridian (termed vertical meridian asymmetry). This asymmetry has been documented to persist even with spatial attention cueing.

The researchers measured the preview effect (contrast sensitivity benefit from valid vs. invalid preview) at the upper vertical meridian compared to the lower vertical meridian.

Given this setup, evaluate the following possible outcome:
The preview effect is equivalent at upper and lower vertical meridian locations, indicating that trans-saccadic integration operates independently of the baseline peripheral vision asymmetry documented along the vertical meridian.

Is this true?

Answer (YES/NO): NO